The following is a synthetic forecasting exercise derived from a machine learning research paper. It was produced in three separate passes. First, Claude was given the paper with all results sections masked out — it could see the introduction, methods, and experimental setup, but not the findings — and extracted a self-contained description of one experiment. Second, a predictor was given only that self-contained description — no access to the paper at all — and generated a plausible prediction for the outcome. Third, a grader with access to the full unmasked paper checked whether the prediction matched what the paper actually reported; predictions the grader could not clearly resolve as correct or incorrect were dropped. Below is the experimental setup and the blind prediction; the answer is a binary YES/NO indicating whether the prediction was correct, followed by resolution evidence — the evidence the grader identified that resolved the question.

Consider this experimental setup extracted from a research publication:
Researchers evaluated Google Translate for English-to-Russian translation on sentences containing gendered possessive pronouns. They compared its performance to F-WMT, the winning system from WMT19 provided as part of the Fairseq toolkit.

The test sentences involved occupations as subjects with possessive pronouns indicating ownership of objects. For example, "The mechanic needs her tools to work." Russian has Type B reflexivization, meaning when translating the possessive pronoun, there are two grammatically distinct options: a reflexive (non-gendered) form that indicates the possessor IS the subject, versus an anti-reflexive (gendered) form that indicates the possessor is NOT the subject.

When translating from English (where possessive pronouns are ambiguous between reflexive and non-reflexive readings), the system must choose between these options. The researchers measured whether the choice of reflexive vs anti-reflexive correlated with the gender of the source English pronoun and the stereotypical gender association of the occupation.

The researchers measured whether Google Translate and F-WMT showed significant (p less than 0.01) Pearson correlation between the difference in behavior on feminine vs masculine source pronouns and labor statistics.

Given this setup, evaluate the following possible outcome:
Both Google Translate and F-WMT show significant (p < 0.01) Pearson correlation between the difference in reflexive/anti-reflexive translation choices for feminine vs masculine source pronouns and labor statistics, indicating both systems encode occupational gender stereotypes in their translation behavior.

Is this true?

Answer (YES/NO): YES